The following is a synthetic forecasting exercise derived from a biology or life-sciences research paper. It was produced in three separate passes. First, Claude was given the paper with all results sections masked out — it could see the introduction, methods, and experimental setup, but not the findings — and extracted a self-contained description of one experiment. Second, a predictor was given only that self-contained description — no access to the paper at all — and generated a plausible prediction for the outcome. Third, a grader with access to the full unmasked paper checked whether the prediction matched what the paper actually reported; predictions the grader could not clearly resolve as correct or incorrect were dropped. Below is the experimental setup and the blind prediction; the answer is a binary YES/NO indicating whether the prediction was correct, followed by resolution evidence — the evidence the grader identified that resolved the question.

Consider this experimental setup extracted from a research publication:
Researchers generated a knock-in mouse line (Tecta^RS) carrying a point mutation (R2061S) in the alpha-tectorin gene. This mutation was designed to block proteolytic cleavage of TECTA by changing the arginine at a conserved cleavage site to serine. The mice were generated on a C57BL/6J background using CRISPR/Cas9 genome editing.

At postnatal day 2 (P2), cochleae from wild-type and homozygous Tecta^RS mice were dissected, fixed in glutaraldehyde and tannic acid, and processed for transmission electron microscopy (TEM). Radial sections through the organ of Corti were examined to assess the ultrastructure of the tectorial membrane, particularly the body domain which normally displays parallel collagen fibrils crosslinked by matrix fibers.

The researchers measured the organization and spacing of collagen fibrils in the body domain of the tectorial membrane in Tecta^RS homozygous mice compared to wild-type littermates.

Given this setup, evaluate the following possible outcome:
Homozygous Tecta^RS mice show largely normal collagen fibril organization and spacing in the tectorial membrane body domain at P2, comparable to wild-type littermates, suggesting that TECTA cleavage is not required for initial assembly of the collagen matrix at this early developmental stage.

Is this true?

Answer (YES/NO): NO